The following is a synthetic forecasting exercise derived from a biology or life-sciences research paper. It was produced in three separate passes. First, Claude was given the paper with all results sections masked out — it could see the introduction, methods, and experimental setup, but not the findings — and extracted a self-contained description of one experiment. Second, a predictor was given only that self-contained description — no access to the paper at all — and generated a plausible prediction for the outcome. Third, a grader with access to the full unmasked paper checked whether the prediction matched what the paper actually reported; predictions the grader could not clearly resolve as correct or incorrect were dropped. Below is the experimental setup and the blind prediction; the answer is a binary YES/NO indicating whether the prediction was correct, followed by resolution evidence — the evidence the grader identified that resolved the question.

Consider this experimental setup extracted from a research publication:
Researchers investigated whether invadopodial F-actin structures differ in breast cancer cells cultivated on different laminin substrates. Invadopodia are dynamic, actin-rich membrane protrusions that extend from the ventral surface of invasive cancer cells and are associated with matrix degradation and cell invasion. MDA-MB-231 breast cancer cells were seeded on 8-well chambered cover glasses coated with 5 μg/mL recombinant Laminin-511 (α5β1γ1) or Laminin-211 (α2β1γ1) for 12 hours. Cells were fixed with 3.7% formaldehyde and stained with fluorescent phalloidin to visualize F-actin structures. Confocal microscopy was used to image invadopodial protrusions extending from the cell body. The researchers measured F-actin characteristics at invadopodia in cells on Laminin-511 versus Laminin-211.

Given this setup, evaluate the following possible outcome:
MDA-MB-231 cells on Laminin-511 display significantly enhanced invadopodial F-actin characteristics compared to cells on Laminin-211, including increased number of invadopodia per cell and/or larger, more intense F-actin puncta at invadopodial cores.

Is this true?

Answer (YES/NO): YES